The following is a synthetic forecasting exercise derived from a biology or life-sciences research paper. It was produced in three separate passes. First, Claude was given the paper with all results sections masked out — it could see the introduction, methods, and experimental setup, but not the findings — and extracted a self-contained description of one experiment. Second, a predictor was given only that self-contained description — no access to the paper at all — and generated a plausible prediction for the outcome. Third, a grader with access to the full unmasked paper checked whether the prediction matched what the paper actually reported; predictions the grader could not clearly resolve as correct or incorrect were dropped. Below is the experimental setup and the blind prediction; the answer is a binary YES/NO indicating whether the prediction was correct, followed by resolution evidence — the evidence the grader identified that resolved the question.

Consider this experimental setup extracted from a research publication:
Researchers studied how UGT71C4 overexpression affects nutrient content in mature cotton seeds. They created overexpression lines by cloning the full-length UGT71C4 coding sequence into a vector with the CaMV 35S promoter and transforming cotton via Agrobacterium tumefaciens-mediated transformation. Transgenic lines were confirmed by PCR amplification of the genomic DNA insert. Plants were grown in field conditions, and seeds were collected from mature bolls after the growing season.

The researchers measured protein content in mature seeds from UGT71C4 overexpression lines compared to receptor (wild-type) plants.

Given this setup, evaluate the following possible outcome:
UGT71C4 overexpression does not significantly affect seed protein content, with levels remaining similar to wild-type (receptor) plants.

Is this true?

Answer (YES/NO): NO